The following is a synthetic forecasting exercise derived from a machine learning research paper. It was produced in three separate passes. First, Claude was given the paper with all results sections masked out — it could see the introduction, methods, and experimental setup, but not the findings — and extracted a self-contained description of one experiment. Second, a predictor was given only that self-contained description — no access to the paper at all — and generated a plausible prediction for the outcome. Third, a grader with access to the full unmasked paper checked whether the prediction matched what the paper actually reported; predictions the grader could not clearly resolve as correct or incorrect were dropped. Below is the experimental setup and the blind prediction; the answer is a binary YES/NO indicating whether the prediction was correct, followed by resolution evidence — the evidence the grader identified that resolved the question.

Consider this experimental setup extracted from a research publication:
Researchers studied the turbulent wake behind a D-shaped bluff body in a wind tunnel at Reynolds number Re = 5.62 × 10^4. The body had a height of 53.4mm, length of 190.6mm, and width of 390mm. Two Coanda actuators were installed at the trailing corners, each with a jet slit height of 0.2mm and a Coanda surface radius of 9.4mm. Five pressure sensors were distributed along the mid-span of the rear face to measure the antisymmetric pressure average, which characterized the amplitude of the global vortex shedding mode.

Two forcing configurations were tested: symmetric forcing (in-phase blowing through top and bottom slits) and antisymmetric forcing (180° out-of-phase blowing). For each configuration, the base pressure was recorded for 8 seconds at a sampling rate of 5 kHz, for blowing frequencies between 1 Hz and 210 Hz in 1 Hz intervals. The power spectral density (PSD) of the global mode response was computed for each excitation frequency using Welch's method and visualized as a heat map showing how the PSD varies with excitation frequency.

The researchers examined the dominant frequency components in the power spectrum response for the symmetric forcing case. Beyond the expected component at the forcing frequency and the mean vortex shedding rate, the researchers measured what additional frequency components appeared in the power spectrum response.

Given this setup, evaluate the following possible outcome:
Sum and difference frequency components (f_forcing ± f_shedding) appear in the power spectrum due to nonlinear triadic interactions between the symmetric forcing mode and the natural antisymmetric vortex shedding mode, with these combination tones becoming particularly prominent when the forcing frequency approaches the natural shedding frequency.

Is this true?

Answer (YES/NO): YES